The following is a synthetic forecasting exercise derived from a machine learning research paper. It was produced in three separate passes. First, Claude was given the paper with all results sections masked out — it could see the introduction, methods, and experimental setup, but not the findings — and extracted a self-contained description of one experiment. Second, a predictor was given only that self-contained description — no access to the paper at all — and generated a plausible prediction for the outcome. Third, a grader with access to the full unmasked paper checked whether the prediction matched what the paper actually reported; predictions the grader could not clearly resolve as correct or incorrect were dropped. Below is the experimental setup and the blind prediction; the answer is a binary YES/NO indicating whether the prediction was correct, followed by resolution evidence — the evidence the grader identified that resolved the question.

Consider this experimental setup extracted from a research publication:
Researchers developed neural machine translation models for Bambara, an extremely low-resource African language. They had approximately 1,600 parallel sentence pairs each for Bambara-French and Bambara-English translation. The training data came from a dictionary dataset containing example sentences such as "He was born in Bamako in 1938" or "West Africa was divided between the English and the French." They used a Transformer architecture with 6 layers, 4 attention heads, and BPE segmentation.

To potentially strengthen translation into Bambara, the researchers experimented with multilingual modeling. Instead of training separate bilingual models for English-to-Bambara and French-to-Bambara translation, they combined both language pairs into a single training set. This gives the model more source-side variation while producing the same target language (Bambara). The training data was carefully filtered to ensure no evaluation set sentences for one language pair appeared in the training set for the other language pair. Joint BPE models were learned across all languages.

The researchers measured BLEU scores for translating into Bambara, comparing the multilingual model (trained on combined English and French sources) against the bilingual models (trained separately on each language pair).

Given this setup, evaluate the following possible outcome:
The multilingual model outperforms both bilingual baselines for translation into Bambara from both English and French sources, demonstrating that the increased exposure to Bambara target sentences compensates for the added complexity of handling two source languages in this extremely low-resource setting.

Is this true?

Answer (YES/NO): NO